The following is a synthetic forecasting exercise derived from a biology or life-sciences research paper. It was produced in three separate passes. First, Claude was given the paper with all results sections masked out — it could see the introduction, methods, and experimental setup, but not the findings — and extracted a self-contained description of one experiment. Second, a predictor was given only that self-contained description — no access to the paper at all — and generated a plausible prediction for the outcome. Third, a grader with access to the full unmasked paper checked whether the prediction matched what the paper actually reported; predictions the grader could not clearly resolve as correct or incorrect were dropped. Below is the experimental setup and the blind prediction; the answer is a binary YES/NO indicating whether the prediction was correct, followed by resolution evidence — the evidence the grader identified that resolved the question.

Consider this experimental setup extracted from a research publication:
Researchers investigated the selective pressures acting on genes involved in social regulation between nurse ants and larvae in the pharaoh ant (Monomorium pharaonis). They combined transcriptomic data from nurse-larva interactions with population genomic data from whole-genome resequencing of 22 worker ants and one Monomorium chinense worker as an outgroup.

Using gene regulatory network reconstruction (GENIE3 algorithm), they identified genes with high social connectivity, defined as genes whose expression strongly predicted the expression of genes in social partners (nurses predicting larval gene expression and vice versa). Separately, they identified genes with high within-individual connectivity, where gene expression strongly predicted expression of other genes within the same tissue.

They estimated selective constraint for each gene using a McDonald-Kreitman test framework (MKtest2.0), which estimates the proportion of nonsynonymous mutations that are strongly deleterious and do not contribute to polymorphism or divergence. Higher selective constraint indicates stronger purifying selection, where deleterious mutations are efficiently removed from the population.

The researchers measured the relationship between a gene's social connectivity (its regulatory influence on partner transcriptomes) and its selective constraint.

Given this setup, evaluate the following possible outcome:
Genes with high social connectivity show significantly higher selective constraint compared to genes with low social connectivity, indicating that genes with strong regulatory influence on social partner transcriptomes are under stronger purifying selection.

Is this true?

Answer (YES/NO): NO